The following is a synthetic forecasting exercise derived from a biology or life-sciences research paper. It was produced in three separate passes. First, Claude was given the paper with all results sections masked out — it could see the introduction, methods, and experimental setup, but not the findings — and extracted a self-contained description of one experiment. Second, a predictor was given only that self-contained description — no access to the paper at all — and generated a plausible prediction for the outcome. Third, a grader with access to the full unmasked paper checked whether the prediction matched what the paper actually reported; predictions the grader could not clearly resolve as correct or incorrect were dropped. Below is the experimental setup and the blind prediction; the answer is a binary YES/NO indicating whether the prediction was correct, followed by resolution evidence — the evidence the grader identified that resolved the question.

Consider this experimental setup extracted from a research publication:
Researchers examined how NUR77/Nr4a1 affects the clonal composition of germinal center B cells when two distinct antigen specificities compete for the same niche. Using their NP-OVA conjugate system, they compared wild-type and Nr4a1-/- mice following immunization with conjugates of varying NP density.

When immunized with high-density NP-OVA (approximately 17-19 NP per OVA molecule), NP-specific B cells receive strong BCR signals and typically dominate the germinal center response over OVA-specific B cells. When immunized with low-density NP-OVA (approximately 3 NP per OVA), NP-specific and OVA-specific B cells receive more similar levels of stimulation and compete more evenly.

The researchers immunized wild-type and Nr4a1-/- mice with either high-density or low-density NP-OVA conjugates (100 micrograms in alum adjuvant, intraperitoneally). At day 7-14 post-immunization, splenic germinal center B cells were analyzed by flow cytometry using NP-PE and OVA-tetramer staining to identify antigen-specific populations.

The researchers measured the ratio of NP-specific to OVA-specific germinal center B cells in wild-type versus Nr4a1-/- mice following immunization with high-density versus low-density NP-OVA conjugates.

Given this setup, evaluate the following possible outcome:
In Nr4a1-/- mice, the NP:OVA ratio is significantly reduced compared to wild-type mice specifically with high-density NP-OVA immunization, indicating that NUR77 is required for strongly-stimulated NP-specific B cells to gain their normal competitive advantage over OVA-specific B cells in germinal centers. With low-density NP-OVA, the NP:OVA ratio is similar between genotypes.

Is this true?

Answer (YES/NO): NO